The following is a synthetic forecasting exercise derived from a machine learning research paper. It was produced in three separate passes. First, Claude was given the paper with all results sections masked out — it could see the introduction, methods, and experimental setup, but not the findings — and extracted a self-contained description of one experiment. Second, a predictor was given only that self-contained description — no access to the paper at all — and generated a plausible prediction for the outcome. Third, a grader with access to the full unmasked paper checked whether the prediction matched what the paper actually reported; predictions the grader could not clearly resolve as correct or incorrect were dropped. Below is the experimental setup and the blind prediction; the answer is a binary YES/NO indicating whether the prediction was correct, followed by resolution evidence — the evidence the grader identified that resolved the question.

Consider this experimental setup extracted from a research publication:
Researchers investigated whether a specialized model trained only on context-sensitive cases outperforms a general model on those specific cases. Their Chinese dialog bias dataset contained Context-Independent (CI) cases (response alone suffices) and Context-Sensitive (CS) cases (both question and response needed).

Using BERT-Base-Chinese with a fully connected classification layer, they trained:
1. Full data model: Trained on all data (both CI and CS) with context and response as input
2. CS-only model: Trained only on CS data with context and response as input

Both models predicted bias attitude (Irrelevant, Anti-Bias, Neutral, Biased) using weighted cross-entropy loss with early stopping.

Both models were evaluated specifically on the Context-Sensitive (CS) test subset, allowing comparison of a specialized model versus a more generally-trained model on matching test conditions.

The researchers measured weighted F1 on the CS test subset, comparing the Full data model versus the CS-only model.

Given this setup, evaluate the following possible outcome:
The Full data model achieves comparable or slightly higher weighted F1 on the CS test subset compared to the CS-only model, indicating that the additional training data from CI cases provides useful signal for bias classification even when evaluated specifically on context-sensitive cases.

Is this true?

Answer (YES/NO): NO